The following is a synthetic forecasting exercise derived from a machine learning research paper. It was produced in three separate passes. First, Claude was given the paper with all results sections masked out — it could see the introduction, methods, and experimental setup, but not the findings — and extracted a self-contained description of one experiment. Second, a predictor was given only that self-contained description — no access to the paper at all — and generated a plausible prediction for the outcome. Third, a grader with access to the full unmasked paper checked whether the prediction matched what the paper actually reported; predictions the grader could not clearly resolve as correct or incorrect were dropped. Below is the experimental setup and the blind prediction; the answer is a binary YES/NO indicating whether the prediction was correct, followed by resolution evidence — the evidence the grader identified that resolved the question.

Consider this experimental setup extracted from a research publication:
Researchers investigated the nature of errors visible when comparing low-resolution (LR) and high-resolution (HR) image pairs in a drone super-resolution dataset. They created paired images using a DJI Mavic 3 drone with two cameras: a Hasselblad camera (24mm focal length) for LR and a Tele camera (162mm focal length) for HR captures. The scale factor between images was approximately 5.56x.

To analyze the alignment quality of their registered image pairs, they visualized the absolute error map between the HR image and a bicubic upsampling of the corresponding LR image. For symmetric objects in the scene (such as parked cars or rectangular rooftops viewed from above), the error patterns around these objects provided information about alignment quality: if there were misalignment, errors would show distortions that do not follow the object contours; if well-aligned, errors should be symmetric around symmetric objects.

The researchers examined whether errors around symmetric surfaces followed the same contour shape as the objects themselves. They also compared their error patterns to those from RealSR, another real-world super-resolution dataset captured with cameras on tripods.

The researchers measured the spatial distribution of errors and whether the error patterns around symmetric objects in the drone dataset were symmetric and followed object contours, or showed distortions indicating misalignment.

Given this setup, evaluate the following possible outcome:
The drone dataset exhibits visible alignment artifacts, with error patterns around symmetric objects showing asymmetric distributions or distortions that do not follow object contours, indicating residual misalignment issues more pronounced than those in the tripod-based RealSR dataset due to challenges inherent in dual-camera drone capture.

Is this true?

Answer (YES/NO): NO